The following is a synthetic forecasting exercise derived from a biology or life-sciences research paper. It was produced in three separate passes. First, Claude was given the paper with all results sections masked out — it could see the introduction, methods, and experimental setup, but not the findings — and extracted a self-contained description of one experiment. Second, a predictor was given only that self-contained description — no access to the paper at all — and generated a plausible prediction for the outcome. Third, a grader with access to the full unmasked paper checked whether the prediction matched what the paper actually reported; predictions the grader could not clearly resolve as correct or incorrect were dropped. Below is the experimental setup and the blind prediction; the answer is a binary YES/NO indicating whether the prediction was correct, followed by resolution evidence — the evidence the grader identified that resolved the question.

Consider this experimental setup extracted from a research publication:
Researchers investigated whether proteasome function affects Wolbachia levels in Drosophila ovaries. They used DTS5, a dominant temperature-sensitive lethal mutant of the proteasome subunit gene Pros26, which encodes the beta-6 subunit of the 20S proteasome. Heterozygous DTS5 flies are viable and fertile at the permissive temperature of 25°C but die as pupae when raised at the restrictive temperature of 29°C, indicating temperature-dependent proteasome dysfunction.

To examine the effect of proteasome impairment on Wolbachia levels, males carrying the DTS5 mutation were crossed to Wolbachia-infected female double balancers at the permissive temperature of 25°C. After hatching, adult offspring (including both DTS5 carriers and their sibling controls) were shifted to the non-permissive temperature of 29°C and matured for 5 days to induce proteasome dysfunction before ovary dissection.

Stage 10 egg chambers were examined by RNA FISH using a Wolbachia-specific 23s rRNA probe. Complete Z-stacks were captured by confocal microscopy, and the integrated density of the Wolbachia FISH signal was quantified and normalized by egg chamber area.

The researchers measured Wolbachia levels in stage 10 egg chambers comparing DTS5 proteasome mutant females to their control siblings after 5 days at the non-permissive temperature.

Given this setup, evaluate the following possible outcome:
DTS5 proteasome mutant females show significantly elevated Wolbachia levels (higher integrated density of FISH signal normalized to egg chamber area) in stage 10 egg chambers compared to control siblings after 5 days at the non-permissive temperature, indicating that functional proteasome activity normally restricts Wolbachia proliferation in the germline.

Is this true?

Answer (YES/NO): YES